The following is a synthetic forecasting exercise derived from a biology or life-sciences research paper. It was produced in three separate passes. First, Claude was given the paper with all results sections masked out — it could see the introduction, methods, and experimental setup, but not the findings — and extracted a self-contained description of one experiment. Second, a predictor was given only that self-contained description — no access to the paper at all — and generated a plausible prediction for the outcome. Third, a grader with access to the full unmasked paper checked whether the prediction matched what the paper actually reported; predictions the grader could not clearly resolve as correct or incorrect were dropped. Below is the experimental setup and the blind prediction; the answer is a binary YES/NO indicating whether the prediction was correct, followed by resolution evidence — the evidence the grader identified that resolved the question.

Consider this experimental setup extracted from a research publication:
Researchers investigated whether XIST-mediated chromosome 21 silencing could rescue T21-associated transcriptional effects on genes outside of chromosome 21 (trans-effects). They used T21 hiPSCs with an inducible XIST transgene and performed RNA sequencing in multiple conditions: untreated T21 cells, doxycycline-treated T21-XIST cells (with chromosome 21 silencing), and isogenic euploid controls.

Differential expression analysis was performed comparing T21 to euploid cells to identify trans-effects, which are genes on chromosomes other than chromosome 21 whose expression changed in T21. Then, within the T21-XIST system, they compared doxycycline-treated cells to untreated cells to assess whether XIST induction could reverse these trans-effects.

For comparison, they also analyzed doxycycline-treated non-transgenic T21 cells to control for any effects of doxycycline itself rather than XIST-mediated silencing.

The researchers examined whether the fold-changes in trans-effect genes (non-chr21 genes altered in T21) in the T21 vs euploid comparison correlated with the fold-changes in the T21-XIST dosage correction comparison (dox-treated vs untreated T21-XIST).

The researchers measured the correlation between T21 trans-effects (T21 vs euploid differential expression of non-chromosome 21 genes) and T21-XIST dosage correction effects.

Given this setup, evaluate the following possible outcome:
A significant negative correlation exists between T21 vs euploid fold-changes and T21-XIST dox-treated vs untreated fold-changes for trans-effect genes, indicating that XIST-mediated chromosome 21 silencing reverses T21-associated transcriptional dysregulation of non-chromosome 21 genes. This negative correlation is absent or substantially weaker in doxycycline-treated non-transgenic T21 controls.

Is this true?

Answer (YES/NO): YES